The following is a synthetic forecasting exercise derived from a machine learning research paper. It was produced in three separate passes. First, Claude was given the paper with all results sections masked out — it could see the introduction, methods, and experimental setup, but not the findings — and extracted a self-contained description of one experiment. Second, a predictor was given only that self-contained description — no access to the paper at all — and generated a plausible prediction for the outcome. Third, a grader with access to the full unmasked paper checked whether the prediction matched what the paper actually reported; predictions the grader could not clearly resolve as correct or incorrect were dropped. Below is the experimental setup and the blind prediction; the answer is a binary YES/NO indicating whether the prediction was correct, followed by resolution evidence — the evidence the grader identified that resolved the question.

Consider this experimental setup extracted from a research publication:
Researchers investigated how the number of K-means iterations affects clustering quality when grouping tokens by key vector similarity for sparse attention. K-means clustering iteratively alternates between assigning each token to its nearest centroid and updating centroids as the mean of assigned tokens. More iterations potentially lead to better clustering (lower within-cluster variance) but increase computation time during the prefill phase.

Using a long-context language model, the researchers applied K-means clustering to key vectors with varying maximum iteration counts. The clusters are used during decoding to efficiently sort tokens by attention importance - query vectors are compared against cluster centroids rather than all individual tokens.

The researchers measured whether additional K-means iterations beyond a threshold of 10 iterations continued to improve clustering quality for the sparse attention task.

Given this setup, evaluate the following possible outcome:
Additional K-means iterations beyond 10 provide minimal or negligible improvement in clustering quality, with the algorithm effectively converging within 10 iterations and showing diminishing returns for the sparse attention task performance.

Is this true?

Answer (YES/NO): YES